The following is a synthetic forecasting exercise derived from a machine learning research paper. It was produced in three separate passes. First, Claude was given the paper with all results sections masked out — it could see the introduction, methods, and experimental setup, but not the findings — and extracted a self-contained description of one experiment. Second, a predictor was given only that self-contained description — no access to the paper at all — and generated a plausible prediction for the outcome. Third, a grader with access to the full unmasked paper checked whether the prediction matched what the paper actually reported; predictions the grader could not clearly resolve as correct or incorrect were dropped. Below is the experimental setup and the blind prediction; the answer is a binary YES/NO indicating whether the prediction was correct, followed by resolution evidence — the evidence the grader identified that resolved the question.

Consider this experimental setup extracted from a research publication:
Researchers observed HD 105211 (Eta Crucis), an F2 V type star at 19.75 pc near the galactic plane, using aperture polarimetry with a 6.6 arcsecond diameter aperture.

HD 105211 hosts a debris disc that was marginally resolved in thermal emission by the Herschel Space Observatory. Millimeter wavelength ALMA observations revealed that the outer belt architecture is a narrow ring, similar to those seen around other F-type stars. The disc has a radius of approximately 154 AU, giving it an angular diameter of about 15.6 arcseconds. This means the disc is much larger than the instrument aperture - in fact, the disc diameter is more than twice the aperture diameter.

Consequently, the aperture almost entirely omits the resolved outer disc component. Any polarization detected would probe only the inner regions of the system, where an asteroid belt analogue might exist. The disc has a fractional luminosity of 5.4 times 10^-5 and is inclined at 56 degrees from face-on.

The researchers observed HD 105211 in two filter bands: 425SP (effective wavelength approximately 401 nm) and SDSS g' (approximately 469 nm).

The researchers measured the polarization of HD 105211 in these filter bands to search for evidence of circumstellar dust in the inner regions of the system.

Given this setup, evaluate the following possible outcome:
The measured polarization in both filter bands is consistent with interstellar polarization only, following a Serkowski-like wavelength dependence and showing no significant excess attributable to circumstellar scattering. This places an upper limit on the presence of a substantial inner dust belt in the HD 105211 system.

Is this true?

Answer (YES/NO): YES